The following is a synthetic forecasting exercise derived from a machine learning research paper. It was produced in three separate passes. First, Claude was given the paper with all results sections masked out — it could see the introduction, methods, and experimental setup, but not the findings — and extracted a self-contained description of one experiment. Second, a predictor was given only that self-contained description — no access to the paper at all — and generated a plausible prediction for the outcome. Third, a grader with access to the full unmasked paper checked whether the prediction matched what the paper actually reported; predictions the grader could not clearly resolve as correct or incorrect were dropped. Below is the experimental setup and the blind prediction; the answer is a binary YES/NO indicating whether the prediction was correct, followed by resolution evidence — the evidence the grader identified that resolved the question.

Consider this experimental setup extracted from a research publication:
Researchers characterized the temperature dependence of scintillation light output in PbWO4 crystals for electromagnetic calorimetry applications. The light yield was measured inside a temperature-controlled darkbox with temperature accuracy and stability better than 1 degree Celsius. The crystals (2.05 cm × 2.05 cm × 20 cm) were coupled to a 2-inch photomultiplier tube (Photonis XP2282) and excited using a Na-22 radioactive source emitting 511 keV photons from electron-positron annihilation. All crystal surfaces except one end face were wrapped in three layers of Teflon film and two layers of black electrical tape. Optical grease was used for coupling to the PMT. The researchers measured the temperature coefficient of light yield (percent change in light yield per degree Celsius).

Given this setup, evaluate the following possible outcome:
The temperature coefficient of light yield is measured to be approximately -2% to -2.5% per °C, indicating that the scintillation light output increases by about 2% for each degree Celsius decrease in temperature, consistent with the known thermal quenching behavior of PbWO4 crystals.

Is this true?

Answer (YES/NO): YES